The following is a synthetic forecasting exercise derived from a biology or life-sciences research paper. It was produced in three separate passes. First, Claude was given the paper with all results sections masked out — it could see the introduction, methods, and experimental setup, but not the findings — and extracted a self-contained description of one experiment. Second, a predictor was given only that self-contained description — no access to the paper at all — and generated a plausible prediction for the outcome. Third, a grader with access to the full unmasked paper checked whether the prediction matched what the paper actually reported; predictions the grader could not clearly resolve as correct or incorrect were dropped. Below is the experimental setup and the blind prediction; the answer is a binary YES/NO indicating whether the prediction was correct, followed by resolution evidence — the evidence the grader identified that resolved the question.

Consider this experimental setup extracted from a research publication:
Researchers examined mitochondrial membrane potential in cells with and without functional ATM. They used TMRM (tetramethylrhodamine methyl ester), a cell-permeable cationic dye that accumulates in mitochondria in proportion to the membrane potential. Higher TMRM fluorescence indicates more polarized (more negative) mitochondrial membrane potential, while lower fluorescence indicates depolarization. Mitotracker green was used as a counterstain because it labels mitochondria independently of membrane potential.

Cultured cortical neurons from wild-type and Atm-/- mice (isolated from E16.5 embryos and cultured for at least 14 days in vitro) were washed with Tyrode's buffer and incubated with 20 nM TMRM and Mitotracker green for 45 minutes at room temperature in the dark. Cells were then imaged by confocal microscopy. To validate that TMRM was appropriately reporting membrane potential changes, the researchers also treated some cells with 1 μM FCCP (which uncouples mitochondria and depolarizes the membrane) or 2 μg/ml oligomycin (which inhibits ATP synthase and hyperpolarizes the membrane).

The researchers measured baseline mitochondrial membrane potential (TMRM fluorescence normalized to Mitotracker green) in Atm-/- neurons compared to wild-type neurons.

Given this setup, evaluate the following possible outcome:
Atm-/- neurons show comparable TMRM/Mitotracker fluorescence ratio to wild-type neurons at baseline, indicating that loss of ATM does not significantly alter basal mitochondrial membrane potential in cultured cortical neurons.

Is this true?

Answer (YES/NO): NO